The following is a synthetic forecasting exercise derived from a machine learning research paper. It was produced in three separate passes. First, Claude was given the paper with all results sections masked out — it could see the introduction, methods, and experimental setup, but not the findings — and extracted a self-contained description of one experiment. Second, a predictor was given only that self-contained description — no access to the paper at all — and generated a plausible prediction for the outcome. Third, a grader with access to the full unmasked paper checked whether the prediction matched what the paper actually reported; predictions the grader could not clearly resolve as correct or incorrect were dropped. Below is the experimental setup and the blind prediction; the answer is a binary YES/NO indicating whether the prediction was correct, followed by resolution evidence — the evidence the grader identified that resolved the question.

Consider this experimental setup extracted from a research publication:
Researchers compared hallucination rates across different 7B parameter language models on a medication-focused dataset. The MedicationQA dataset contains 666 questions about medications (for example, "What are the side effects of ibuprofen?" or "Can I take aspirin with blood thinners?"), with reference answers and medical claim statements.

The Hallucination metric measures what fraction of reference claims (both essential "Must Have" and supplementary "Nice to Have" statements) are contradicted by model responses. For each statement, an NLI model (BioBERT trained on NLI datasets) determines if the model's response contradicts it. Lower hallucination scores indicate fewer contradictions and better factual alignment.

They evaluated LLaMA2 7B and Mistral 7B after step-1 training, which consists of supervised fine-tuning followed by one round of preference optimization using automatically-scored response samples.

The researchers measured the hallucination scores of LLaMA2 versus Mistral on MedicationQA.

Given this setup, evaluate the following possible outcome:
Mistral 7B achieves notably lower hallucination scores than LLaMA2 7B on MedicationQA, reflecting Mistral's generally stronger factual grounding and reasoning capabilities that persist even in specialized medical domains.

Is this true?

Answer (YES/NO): YES